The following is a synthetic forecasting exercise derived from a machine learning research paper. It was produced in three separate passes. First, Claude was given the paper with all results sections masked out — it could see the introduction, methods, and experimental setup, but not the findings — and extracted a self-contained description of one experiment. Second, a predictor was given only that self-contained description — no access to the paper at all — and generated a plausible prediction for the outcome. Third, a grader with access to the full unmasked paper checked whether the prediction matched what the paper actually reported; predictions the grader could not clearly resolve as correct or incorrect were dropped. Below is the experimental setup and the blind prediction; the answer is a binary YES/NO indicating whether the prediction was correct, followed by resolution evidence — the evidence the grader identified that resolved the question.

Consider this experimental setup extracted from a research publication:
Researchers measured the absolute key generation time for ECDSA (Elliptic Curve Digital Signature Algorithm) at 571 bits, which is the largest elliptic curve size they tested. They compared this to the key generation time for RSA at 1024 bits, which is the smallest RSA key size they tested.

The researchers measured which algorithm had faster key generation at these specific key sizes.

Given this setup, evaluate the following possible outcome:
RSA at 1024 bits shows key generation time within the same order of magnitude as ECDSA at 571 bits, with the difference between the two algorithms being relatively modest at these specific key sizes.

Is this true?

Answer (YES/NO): NO